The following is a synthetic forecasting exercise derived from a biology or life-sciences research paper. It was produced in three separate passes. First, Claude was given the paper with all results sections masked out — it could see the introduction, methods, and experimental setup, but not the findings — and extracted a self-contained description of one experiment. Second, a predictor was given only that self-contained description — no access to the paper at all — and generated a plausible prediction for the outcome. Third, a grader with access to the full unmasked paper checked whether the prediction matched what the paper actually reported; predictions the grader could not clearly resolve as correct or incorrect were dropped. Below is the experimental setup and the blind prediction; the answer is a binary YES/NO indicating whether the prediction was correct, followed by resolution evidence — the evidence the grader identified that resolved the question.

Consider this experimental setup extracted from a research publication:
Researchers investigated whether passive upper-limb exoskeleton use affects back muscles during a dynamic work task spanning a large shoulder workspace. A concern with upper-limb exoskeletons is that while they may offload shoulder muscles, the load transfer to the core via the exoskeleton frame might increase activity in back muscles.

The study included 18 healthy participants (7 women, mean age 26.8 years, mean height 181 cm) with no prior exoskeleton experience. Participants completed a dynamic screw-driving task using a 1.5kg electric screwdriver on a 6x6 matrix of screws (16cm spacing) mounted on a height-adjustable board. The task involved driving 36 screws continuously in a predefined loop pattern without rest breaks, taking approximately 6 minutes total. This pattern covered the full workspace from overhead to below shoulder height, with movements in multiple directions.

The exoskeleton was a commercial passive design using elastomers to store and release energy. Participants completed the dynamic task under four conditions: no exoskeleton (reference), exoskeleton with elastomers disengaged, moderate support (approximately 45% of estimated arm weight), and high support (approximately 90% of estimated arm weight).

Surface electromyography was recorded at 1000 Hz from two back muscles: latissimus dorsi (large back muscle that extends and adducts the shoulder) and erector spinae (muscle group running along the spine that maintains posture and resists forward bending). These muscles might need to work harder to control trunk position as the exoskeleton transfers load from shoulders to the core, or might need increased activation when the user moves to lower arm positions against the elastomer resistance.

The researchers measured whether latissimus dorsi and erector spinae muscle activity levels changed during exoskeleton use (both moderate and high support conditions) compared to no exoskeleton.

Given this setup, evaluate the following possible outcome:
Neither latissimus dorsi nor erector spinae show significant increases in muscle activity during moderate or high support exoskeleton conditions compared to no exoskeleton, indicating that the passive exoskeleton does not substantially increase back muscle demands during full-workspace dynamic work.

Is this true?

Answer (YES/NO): YES